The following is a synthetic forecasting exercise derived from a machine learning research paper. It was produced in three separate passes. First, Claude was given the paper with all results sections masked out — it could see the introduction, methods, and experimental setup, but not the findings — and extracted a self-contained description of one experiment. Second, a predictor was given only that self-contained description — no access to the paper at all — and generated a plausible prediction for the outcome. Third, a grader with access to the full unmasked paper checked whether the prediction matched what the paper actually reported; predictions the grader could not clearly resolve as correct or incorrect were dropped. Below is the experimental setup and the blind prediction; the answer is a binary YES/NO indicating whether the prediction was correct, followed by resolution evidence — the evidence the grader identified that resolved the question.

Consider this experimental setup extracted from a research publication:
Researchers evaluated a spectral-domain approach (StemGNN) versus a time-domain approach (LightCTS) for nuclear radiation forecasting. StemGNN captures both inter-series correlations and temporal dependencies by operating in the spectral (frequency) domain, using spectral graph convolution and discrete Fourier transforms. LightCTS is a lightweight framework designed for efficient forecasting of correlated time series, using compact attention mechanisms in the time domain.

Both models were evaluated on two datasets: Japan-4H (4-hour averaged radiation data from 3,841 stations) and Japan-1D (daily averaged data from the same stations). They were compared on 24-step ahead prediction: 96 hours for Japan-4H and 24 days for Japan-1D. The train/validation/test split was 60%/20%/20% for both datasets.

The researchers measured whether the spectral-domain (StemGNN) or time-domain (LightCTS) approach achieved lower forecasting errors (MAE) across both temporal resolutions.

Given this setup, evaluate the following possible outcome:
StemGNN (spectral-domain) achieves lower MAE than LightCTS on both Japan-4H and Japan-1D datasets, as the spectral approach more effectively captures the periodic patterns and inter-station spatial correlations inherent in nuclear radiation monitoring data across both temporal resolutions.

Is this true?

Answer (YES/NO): NO